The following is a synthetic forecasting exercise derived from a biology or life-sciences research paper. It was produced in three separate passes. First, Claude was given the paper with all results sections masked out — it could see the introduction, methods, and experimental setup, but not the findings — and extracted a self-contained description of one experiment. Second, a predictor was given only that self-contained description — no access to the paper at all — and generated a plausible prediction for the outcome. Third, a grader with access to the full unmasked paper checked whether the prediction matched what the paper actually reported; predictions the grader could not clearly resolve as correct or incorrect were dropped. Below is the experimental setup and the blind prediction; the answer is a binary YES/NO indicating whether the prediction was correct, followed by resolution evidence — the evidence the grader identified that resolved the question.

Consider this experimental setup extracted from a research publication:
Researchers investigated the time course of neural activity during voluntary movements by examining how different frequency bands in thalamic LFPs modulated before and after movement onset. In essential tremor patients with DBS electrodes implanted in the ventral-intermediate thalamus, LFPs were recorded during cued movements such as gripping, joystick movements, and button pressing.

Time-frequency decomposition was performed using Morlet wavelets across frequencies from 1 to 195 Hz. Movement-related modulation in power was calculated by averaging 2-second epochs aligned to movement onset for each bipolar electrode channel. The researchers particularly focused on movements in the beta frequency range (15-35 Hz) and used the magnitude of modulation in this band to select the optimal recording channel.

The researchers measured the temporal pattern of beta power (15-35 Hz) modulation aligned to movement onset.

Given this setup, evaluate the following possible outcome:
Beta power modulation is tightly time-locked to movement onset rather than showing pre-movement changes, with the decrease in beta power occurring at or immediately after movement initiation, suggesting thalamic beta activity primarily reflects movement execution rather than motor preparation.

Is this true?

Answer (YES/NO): NO